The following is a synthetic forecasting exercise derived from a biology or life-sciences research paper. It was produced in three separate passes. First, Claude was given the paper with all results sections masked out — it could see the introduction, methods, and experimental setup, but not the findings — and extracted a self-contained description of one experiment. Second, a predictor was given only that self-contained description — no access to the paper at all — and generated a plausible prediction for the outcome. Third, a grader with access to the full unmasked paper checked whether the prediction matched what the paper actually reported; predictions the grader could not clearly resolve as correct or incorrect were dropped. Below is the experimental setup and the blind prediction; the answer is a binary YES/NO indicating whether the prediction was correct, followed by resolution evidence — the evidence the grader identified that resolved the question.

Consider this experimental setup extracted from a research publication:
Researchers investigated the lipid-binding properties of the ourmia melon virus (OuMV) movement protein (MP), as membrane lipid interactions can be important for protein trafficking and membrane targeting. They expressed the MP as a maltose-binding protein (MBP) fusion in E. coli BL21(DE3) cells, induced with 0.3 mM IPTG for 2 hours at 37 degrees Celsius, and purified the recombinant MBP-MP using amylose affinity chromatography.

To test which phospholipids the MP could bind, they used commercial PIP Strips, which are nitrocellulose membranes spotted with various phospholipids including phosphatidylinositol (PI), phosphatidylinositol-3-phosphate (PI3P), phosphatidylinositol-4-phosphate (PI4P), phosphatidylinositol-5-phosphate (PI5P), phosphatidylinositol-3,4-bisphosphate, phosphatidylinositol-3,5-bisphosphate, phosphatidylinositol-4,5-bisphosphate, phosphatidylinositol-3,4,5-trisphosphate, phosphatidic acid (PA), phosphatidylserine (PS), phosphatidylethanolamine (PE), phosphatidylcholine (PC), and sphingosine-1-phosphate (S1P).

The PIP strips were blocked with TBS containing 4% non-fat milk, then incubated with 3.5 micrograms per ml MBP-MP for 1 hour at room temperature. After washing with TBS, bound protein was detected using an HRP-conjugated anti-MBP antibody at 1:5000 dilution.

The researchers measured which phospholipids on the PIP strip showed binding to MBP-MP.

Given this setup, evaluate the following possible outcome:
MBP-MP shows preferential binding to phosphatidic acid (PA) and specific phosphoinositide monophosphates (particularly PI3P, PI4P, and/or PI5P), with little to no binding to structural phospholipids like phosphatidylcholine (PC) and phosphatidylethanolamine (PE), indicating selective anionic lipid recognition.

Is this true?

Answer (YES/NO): NO